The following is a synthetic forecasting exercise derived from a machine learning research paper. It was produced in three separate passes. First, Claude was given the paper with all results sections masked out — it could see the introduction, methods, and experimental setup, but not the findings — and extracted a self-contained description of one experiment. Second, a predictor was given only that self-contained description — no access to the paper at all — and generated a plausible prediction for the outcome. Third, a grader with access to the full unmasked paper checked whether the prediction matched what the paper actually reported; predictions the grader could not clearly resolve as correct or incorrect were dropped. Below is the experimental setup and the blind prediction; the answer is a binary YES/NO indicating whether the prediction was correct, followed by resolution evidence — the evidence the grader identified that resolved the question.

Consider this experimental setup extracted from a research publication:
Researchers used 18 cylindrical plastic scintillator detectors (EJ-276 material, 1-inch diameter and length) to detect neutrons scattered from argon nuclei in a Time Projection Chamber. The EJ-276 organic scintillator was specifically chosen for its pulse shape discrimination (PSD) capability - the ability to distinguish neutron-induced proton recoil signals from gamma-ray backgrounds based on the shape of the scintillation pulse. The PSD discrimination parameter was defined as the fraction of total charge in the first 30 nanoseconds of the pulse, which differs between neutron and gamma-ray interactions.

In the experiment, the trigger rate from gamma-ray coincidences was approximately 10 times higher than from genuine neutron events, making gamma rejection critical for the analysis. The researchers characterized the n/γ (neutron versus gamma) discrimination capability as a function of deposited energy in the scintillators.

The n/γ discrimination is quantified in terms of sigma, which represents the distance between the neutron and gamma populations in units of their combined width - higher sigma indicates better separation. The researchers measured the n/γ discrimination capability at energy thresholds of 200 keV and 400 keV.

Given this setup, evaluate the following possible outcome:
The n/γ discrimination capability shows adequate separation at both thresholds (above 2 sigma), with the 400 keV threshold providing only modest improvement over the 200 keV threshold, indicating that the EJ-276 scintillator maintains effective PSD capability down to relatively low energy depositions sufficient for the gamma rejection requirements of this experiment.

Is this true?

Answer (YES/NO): NO